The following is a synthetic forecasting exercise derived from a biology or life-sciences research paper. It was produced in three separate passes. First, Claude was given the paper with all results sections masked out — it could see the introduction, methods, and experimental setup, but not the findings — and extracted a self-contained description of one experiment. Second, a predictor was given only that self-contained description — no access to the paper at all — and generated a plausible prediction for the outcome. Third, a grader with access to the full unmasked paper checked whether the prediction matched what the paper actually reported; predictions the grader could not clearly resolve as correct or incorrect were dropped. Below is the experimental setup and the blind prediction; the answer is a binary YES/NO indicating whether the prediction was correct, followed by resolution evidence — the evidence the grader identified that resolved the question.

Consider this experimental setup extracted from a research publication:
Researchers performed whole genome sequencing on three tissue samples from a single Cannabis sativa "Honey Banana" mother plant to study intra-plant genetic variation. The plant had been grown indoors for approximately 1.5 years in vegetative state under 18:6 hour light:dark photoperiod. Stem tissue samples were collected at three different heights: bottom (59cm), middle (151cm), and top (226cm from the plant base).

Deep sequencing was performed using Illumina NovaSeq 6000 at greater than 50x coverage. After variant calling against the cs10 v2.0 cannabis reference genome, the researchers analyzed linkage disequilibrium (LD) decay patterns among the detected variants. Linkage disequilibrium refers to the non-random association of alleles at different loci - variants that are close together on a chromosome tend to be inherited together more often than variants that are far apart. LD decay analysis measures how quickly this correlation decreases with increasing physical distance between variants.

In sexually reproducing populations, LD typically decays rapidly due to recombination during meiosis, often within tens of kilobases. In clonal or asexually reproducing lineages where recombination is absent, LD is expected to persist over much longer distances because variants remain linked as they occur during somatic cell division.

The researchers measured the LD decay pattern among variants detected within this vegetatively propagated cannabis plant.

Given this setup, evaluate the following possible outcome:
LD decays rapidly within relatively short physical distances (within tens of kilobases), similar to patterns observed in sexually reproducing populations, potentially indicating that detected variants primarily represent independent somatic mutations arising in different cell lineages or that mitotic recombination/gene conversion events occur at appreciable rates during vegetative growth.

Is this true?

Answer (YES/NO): YES